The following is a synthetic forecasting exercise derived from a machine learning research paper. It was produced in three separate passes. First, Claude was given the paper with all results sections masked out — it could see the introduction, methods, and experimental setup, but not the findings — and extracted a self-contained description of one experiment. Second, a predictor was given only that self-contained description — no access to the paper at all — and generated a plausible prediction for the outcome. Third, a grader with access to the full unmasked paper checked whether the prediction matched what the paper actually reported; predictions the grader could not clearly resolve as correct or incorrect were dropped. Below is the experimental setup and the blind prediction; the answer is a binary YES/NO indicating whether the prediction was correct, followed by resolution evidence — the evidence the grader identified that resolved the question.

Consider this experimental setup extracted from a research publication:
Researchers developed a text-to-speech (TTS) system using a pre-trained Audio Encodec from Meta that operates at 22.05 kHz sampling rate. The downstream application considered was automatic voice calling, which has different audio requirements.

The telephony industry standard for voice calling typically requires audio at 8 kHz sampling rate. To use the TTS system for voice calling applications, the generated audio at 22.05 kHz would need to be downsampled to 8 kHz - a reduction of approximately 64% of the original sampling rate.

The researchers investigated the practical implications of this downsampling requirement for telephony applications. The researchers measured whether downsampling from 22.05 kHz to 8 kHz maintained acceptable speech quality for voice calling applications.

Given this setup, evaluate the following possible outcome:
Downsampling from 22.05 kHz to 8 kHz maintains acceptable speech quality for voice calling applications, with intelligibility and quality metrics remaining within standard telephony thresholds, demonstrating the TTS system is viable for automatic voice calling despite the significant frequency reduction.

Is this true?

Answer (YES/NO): NO